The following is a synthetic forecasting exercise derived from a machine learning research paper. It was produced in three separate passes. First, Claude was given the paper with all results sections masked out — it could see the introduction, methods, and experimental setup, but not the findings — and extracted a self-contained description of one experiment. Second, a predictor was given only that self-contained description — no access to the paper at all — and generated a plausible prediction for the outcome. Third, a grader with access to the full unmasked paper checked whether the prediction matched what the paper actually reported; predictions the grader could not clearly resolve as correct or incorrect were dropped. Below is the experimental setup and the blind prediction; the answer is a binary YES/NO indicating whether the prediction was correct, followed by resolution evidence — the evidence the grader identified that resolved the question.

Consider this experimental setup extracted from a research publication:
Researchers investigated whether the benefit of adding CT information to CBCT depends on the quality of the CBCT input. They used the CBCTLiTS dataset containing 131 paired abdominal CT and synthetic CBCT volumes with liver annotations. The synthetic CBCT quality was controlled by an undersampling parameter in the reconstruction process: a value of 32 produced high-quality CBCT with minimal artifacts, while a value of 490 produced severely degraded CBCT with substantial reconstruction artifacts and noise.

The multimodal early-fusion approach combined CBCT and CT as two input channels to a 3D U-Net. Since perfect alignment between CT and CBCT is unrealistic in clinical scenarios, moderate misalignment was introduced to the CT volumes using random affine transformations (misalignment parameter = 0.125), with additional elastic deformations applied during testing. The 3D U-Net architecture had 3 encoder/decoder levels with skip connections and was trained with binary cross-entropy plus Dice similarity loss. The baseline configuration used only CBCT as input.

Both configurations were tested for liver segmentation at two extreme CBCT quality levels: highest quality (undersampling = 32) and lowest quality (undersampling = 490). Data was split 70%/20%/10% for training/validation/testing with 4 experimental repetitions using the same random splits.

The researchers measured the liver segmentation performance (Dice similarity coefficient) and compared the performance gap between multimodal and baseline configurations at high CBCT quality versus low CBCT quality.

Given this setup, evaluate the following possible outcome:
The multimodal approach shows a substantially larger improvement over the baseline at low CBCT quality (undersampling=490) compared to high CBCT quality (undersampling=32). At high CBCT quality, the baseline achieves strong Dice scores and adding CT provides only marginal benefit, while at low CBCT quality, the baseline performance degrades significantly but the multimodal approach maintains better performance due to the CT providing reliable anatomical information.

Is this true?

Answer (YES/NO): YES